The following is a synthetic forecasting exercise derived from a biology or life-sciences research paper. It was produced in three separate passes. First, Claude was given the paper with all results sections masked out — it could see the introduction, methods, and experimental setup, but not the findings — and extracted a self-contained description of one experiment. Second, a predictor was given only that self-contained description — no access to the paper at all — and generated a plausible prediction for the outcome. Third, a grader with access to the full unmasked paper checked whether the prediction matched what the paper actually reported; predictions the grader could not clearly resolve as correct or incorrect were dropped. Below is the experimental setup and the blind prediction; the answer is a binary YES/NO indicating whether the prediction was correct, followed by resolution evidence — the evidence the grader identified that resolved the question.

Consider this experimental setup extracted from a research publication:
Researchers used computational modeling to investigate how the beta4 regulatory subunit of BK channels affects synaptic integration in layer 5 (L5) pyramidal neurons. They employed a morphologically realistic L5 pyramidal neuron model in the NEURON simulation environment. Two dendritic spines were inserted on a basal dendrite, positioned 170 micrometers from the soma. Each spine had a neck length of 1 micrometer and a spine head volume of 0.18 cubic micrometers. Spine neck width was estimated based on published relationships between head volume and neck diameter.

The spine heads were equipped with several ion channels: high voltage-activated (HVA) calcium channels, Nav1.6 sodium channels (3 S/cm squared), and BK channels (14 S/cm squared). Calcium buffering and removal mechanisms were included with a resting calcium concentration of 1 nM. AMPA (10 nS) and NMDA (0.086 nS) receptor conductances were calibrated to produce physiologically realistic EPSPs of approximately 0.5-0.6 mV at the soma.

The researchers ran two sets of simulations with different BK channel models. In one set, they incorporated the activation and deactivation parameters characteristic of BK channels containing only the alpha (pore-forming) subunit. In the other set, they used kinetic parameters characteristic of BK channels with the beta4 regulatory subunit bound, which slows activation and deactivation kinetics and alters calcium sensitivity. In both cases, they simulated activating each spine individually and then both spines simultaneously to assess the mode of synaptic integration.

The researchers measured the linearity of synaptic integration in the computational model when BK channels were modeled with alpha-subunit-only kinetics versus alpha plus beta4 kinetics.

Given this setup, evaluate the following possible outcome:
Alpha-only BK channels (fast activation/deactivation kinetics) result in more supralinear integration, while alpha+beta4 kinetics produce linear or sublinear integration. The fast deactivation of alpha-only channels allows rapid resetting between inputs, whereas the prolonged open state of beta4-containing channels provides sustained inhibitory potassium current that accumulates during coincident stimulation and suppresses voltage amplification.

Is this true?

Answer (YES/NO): NO